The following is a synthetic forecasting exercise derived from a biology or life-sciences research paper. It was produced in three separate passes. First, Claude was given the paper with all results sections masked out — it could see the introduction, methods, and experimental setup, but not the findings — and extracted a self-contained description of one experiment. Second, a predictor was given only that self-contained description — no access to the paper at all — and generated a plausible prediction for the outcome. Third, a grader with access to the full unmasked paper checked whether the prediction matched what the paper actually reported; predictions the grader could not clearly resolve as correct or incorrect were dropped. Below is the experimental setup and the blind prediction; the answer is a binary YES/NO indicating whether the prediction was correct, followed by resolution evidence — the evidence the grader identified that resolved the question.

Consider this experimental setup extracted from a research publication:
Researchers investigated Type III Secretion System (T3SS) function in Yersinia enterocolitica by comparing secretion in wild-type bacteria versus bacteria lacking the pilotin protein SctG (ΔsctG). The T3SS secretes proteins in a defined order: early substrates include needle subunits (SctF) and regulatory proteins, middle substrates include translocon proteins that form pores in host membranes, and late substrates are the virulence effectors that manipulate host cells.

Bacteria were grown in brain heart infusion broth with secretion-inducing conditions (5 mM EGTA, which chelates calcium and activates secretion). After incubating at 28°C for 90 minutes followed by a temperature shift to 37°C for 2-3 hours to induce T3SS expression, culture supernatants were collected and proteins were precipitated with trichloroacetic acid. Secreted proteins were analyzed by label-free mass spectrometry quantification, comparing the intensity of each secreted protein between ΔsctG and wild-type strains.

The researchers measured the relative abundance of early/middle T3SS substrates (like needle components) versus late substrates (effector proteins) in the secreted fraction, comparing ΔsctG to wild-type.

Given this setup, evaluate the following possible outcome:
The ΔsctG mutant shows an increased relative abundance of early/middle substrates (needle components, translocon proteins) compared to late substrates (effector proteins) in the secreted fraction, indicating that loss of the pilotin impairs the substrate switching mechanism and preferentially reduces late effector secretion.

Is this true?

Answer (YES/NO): NO